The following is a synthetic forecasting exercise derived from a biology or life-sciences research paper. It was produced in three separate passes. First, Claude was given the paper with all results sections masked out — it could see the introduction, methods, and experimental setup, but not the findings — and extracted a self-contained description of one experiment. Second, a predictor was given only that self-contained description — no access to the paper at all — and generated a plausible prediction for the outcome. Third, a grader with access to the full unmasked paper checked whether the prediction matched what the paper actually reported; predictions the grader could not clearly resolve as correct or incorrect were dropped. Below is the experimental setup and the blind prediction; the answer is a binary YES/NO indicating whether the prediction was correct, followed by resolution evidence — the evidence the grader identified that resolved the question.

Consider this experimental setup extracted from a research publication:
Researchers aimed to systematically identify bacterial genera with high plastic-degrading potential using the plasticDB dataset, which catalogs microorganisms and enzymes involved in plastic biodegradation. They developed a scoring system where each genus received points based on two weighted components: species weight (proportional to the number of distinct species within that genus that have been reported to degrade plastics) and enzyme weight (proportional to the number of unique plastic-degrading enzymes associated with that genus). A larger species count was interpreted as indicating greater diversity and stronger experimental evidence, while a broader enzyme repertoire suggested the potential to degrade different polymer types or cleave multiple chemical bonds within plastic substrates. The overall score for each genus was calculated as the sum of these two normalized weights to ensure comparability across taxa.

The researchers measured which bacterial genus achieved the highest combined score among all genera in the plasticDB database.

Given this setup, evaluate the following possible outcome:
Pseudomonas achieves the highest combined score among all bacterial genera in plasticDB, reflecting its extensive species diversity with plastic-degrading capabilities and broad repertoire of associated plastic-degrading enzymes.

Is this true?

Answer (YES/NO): YES